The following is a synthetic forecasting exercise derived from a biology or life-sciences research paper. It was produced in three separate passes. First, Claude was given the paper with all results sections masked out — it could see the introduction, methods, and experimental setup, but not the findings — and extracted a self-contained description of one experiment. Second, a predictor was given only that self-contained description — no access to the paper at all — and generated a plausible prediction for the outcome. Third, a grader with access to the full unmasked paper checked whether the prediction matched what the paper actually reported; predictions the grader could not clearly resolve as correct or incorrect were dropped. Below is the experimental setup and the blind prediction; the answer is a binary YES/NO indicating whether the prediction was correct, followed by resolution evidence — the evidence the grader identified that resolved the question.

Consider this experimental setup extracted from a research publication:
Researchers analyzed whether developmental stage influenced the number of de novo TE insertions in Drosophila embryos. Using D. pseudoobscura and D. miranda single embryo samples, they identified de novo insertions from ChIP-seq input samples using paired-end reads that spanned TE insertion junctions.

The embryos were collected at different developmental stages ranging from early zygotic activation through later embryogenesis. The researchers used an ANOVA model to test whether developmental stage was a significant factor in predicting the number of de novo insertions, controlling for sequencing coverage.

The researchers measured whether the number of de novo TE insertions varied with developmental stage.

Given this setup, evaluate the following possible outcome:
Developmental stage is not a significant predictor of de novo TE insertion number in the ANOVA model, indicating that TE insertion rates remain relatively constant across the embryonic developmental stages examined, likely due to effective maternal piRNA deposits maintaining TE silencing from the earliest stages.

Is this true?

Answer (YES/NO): NO